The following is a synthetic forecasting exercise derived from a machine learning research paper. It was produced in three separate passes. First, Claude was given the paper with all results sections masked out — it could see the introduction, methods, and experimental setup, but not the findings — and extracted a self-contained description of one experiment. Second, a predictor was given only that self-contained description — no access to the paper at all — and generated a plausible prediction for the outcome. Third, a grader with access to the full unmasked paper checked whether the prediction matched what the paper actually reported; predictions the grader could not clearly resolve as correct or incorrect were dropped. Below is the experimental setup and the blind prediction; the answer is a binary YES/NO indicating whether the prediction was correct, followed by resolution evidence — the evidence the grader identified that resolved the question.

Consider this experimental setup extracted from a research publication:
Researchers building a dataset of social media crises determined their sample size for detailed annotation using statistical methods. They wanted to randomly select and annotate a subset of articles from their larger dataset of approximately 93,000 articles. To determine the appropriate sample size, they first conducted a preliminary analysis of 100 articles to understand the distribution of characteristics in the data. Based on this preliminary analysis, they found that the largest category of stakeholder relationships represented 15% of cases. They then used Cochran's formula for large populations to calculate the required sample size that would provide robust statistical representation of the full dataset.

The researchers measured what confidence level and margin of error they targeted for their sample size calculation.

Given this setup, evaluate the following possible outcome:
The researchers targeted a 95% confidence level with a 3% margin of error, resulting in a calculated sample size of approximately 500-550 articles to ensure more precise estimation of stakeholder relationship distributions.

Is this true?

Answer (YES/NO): NO